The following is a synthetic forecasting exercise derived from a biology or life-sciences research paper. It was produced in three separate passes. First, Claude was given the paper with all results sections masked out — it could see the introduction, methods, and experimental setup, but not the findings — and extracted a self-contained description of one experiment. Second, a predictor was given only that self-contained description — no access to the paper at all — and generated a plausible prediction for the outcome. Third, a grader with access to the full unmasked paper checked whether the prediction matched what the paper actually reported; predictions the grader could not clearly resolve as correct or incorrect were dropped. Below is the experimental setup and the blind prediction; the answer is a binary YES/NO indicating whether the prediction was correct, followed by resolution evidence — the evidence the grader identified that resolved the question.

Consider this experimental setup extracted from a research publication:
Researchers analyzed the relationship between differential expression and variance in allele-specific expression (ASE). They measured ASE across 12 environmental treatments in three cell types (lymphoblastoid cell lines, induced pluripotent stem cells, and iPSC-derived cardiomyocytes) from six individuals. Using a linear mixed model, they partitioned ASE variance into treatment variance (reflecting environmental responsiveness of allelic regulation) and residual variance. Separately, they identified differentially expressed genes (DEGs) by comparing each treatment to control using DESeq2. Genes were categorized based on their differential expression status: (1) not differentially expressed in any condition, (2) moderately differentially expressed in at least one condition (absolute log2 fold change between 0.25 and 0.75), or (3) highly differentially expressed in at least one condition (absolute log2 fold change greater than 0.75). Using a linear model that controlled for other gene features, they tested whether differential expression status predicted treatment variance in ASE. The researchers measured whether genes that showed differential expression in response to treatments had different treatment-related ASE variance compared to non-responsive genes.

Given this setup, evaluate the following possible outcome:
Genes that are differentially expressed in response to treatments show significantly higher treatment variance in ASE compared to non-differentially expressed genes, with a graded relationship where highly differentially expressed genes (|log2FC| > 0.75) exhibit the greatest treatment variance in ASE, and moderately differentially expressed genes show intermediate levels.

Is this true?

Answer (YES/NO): NO